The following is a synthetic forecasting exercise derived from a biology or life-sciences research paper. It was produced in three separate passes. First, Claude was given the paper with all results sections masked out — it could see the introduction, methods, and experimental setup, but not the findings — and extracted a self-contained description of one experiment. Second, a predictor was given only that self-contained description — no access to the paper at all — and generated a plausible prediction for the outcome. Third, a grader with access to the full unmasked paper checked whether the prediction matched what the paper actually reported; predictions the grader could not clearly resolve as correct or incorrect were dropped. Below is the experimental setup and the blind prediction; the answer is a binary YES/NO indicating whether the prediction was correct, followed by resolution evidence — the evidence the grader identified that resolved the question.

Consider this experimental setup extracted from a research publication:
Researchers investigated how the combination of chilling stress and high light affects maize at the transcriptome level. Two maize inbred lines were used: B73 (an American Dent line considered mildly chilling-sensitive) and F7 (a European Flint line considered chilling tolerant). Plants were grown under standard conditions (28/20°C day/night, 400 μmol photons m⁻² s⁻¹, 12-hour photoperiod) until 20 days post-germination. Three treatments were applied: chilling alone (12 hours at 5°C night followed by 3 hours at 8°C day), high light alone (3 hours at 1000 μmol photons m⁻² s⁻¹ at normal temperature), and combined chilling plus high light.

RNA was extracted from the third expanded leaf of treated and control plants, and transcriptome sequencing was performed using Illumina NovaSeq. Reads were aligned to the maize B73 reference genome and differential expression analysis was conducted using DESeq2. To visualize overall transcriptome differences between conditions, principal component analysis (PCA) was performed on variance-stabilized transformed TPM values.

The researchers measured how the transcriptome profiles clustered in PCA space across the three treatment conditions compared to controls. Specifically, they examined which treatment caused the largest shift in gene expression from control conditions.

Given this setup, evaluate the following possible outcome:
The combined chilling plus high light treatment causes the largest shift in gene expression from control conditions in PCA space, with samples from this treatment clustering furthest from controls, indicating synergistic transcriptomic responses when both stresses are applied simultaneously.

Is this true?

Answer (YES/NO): NO